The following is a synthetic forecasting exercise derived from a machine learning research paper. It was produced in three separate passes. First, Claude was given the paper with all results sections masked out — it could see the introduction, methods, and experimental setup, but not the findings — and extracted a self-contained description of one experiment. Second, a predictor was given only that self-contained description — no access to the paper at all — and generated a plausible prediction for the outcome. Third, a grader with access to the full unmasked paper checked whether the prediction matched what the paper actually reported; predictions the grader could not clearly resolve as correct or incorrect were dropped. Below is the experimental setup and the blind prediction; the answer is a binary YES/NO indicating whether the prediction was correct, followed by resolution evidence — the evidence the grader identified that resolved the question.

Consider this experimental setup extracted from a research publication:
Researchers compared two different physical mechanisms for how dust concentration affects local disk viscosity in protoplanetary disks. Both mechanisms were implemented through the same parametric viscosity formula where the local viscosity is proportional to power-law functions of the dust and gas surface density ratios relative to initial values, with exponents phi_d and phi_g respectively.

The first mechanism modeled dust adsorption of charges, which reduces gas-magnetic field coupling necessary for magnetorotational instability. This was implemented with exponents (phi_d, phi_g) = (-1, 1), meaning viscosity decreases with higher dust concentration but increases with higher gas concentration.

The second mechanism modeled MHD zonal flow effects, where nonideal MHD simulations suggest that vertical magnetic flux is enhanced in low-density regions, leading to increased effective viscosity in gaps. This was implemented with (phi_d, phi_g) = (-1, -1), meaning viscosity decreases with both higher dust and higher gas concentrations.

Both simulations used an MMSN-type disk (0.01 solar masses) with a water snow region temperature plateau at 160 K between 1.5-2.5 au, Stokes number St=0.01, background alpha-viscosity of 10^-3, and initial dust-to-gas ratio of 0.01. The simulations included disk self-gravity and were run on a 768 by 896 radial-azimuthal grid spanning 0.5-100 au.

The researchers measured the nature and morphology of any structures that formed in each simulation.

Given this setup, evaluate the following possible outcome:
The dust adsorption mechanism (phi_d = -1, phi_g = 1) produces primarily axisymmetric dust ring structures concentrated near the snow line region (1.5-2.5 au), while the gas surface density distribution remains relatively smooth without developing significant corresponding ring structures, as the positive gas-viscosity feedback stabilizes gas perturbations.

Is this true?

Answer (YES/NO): NO